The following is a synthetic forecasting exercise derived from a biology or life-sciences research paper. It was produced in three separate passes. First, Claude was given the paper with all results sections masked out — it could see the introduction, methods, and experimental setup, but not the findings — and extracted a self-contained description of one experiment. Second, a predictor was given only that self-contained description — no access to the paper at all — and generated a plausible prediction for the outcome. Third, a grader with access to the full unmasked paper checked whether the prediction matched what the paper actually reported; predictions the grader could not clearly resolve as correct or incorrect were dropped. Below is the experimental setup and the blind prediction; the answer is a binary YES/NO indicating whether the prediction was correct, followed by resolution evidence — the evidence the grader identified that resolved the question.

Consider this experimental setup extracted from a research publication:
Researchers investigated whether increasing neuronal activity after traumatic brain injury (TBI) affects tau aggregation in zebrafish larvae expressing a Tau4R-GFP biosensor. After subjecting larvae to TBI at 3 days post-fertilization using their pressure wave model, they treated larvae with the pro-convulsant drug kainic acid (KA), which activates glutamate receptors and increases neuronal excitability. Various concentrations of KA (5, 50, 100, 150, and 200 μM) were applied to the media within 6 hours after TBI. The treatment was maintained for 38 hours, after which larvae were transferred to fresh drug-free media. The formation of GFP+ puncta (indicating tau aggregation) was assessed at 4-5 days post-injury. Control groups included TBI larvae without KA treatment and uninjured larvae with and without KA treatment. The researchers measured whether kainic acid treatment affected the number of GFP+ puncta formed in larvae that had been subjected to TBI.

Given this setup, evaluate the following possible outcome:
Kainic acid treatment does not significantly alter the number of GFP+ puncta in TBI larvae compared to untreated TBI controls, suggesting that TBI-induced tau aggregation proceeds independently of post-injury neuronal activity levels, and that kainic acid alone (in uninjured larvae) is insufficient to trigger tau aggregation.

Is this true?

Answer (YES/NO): NO